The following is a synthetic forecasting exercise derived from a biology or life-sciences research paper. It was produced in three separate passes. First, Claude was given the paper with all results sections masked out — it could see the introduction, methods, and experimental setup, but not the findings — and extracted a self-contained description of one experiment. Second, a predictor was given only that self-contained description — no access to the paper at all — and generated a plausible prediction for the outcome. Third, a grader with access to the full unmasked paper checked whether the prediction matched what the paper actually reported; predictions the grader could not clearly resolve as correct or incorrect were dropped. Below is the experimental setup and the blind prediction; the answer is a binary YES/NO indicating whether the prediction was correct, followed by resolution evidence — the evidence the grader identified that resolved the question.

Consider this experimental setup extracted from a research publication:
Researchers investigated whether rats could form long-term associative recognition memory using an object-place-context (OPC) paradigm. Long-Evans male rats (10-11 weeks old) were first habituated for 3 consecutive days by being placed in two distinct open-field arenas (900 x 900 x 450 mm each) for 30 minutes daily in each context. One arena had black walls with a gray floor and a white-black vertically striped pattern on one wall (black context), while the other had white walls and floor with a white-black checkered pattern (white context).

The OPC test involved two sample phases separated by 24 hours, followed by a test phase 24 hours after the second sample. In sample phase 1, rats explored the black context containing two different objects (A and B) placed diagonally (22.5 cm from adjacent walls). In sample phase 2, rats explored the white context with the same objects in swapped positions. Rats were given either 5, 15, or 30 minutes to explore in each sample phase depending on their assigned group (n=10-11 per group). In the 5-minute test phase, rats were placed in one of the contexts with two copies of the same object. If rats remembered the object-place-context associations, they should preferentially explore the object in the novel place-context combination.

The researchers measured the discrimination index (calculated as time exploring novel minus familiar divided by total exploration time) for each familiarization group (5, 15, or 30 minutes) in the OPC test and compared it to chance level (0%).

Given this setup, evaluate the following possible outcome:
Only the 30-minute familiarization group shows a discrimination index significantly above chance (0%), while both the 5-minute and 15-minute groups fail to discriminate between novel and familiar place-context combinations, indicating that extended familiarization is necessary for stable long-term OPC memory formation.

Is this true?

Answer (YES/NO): YES